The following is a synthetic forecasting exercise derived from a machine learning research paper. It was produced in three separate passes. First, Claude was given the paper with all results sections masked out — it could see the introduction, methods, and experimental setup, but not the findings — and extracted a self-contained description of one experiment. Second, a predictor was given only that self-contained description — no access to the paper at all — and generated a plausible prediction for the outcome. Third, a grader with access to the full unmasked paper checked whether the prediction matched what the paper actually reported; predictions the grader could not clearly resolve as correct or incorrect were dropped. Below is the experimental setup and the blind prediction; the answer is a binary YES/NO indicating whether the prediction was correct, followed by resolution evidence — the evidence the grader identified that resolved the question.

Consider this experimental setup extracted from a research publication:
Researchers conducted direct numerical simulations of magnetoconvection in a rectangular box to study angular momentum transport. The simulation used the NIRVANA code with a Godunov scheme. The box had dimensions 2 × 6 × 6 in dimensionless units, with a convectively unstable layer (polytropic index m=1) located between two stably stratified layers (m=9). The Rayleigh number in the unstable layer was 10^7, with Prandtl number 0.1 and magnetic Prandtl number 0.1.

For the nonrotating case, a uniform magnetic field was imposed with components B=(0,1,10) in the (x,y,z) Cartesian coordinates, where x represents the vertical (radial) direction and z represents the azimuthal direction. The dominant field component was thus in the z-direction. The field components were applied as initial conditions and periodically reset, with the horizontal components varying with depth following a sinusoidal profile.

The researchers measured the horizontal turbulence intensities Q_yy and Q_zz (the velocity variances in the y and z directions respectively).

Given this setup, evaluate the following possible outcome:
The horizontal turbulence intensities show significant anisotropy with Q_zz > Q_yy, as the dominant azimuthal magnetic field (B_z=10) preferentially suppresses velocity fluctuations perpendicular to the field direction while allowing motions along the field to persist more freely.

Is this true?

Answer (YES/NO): NO